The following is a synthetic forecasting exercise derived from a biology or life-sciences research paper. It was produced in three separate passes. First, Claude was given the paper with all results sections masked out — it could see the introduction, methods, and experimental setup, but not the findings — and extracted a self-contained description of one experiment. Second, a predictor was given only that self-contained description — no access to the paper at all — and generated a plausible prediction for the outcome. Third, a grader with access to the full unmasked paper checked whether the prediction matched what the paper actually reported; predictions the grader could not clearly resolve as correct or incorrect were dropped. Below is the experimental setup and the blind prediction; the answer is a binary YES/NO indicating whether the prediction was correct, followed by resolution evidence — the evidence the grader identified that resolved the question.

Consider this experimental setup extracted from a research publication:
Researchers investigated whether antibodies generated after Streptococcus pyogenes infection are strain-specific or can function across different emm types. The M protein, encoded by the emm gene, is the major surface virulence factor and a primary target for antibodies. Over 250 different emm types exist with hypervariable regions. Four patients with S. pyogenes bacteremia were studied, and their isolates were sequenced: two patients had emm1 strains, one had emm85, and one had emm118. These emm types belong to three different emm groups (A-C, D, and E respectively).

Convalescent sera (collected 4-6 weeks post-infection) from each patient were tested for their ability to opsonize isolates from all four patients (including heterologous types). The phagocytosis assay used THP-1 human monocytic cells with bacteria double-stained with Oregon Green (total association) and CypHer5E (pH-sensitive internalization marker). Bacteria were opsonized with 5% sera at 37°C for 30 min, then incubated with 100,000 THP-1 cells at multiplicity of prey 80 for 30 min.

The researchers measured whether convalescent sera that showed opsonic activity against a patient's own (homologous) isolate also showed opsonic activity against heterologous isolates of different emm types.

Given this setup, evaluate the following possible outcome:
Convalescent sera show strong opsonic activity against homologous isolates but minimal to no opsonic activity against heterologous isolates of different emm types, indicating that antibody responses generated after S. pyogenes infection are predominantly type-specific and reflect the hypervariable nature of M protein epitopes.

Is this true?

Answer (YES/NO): NO